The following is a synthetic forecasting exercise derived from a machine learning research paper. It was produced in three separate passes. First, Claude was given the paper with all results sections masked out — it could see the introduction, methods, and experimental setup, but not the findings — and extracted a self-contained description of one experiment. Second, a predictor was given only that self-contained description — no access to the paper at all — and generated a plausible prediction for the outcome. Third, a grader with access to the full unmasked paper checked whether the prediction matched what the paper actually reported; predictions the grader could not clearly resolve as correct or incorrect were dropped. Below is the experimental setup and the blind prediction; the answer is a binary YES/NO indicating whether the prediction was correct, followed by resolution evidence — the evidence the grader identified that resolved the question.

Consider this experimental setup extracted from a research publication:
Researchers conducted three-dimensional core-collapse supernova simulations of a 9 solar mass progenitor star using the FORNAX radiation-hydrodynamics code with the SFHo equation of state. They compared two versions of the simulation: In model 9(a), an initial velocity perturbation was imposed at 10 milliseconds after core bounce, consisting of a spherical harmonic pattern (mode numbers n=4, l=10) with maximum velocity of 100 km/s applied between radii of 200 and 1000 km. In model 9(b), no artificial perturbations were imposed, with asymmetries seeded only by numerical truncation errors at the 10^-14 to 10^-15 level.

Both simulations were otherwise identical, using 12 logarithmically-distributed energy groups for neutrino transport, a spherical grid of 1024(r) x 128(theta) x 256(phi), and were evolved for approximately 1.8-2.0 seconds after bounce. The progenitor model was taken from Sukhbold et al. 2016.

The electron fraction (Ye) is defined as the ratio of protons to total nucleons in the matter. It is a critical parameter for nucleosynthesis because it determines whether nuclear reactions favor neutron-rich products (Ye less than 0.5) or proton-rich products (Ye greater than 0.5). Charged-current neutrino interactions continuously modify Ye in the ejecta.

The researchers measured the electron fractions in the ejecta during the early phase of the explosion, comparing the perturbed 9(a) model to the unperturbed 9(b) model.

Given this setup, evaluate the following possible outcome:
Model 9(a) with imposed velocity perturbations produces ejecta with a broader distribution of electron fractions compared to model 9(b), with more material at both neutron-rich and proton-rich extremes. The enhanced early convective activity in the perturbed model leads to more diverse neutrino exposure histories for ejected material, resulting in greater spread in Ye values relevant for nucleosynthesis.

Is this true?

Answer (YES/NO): NO